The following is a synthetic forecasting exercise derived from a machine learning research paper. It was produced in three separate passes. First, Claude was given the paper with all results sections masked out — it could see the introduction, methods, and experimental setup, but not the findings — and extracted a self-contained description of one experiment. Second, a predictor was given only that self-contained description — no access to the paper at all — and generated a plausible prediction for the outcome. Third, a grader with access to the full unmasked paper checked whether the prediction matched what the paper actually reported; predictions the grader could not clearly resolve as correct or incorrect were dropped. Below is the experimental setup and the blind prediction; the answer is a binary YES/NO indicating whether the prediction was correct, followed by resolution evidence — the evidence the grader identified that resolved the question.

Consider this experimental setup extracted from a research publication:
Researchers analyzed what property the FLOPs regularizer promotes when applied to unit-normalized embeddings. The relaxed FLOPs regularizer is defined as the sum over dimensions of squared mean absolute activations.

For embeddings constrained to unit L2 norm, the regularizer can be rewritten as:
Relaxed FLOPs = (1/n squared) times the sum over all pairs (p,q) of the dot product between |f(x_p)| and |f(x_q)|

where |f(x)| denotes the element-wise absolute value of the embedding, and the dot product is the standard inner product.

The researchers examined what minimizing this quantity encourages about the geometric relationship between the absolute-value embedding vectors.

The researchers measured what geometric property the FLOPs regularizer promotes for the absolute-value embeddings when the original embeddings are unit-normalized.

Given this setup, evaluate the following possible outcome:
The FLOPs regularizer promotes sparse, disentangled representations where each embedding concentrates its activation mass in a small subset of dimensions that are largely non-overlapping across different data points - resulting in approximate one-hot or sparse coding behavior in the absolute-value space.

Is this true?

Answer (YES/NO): NO